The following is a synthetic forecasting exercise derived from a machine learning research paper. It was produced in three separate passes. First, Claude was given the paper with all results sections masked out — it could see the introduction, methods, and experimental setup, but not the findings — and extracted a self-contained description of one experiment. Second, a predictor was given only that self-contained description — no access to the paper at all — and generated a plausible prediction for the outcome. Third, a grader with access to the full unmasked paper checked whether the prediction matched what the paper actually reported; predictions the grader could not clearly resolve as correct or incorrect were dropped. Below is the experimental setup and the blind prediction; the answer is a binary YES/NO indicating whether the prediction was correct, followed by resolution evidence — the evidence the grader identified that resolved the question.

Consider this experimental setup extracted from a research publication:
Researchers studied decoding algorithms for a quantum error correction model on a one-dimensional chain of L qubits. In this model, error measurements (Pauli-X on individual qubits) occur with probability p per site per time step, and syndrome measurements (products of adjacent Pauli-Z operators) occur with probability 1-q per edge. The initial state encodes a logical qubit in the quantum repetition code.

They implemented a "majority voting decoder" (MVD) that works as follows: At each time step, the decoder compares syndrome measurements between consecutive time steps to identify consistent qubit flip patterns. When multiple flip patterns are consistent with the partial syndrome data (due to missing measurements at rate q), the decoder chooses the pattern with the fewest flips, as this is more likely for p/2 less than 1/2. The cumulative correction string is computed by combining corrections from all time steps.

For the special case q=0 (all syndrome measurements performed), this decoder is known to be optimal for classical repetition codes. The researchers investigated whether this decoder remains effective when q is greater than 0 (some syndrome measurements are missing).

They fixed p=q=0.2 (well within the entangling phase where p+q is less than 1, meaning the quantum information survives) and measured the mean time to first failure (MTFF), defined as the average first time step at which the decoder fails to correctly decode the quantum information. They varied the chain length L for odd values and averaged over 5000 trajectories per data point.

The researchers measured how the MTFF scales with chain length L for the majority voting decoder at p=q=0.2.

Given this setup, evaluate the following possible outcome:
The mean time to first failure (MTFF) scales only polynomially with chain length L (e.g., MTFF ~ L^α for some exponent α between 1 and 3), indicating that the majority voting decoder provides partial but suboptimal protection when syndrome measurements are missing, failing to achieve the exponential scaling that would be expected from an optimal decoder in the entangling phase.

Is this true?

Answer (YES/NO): NO